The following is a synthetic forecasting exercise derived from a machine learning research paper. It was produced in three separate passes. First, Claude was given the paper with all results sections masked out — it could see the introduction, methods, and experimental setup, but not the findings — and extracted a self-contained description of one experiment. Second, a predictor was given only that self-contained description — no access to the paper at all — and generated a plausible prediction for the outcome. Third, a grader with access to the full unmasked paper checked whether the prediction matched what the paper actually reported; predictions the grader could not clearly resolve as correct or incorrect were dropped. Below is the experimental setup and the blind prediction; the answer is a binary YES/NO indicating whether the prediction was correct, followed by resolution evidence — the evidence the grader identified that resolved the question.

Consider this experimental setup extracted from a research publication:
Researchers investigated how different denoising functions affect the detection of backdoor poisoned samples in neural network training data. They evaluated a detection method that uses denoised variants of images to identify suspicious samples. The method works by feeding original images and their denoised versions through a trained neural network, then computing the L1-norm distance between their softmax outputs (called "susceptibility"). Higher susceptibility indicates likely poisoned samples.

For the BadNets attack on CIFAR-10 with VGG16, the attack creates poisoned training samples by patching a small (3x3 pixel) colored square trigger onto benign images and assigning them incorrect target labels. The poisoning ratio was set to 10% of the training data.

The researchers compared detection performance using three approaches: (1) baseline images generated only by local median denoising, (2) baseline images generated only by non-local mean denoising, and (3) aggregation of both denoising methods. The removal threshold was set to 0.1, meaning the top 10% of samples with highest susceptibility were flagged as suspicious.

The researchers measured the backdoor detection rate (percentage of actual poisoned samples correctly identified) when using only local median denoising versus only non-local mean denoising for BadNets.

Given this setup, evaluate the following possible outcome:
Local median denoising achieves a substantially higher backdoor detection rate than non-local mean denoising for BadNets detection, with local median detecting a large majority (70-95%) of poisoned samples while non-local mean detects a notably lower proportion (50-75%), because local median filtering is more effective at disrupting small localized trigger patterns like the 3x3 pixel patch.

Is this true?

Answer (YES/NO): NO